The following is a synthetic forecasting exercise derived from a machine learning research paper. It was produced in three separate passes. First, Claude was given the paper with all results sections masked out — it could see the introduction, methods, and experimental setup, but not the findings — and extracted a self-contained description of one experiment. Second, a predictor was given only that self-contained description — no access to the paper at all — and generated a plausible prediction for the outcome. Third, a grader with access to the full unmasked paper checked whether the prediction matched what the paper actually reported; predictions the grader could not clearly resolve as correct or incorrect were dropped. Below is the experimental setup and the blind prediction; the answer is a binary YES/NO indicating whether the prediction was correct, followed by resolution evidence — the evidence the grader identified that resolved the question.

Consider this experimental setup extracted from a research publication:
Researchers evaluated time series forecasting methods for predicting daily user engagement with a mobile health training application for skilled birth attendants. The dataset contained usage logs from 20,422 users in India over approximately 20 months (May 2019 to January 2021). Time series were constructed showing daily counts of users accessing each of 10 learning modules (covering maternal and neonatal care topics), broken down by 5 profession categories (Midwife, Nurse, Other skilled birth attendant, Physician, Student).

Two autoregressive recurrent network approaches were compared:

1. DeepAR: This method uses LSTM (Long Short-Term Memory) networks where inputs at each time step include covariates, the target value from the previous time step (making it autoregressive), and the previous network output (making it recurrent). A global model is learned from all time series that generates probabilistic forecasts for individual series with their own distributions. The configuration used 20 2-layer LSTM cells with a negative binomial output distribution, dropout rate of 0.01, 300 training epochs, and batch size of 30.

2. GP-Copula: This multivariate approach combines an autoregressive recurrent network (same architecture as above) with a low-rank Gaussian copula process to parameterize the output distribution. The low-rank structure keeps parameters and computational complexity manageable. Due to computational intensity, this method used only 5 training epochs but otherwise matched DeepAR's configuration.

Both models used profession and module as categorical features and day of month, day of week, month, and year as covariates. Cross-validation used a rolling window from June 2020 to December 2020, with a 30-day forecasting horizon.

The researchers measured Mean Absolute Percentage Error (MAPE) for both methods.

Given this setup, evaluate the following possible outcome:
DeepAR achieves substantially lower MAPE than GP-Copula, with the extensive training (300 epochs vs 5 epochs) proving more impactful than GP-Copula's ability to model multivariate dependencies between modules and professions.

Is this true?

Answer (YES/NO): NO